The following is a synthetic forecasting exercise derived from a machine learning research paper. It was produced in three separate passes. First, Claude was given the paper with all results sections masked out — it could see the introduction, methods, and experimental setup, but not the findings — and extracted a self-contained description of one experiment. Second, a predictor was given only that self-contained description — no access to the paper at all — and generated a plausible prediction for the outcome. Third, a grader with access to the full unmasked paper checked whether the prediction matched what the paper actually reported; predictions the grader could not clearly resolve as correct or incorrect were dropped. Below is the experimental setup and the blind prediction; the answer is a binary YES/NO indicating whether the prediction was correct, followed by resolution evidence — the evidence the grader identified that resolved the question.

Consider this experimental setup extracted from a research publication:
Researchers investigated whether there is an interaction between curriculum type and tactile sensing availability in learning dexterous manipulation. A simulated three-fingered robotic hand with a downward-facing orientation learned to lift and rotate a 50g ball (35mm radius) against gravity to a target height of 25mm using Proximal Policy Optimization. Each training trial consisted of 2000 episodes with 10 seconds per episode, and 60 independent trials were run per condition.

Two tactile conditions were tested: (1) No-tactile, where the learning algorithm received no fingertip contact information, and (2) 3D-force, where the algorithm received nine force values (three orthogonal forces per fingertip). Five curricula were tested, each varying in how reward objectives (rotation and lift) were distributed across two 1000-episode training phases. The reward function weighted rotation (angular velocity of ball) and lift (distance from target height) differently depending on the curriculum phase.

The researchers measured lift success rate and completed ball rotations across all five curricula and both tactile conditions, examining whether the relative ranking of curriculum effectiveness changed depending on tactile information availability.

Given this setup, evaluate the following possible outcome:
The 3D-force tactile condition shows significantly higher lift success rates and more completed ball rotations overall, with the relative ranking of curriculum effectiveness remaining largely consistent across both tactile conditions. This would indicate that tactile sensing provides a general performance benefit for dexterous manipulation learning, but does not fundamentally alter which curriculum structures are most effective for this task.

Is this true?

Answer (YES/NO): NO